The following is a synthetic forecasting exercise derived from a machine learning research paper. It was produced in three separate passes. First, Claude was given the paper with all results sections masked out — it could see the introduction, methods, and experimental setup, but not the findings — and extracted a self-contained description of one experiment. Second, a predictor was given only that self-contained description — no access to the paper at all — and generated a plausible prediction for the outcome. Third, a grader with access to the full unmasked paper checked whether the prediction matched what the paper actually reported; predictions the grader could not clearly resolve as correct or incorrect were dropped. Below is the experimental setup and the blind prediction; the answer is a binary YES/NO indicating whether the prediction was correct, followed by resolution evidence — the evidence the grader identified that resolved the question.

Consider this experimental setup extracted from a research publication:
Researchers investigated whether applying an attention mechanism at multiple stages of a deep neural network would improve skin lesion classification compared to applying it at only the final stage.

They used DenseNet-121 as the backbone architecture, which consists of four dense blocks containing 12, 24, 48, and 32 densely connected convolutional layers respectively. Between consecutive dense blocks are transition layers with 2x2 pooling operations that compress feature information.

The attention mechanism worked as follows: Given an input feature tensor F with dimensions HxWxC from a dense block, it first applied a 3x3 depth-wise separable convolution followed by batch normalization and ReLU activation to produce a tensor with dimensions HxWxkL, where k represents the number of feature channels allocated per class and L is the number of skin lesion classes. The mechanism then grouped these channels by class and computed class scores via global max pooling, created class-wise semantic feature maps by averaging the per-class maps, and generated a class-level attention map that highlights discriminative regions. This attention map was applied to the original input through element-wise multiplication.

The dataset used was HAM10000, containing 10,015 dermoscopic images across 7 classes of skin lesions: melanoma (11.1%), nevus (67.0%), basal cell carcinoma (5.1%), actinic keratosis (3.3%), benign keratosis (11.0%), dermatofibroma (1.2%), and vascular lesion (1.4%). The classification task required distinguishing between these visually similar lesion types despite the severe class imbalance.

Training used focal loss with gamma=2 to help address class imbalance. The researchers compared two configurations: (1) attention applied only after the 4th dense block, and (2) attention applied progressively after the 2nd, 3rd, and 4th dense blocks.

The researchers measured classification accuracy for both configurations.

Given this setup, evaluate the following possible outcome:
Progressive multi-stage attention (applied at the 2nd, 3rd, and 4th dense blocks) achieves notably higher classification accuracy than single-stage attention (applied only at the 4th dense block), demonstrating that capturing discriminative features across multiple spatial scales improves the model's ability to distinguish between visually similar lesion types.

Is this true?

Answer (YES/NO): YES